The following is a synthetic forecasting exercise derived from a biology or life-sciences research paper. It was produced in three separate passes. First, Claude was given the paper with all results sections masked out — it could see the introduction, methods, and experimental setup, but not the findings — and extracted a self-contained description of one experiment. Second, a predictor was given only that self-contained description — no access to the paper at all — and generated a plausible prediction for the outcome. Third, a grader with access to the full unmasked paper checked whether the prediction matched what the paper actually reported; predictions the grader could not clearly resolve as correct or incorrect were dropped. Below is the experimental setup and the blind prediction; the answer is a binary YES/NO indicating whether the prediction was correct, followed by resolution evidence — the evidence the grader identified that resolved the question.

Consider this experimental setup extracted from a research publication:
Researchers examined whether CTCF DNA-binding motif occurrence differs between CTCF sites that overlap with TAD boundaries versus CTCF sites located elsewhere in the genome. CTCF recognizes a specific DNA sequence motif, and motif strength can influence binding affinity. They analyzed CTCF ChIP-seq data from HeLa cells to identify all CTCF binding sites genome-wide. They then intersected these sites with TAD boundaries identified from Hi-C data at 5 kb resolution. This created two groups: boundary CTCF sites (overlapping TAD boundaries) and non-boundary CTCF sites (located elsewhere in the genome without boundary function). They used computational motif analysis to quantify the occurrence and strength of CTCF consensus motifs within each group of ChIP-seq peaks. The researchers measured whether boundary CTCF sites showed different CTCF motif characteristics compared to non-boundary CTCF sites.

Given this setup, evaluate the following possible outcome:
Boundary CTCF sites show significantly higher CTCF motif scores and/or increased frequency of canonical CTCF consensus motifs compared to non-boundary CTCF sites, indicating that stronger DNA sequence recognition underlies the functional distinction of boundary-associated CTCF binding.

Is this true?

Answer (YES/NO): NO